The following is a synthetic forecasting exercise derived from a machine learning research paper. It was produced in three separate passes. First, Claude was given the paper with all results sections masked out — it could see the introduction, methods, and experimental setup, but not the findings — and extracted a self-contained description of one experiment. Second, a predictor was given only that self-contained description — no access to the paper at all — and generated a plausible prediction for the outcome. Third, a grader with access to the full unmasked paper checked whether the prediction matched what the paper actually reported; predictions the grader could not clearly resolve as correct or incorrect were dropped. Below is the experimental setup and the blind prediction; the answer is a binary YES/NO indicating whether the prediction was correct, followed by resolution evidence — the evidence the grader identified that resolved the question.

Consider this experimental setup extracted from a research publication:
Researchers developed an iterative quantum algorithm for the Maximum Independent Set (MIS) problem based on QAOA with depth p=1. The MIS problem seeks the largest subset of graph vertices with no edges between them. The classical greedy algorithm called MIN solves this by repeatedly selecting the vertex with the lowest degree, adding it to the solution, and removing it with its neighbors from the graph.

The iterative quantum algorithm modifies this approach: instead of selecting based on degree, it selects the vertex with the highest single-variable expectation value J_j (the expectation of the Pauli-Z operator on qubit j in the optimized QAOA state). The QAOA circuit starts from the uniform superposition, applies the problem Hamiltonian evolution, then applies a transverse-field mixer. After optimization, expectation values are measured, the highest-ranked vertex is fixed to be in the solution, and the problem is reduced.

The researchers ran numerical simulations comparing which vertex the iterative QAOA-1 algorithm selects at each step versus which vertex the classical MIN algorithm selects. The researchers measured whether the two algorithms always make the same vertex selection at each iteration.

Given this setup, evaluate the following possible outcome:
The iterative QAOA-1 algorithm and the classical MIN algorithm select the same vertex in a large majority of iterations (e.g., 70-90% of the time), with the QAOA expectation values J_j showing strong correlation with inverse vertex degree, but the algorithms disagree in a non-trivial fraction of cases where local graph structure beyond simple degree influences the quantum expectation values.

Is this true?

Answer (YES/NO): NO